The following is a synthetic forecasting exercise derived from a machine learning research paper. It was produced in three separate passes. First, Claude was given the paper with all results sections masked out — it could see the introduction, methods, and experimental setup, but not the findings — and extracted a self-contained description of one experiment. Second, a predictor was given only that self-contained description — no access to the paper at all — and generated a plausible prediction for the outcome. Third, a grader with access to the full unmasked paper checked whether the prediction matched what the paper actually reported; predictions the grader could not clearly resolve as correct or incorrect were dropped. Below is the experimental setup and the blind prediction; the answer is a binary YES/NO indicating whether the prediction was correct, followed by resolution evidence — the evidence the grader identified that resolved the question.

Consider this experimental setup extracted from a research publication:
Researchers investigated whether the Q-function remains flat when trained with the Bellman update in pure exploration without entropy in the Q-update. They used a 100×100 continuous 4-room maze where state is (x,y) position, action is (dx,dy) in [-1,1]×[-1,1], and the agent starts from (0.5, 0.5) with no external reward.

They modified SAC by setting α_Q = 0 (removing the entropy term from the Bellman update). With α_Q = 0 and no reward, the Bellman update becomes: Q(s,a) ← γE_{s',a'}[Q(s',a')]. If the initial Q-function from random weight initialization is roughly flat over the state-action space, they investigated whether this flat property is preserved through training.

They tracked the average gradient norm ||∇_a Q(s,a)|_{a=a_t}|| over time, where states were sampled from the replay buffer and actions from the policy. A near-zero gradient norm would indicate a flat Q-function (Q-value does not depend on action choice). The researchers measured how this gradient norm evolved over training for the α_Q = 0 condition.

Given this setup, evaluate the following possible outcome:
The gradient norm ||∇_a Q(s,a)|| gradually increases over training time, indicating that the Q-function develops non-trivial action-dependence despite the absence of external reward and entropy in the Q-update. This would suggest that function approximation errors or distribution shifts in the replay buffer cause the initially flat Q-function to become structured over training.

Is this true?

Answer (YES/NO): NO